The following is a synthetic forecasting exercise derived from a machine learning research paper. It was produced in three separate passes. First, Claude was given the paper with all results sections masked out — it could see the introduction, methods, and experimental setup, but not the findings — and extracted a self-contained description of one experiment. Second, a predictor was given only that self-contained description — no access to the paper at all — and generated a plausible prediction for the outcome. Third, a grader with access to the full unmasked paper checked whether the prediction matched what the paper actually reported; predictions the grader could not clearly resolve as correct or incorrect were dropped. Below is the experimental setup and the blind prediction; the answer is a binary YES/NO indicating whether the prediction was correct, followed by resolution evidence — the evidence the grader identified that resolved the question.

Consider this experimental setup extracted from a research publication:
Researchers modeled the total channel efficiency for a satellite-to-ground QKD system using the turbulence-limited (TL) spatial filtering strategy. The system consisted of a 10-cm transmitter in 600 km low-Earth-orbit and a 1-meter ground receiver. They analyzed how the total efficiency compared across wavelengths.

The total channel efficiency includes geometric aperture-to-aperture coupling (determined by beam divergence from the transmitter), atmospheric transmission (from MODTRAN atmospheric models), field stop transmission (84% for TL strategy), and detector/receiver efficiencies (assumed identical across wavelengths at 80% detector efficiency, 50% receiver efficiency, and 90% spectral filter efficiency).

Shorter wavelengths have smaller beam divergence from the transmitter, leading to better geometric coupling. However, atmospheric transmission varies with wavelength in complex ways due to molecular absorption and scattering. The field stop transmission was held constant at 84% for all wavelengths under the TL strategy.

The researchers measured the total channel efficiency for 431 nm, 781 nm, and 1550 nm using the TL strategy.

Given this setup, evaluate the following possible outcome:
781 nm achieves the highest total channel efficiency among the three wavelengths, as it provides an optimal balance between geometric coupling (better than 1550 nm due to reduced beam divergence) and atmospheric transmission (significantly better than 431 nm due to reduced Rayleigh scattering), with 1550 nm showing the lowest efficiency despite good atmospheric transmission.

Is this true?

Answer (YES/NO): NO